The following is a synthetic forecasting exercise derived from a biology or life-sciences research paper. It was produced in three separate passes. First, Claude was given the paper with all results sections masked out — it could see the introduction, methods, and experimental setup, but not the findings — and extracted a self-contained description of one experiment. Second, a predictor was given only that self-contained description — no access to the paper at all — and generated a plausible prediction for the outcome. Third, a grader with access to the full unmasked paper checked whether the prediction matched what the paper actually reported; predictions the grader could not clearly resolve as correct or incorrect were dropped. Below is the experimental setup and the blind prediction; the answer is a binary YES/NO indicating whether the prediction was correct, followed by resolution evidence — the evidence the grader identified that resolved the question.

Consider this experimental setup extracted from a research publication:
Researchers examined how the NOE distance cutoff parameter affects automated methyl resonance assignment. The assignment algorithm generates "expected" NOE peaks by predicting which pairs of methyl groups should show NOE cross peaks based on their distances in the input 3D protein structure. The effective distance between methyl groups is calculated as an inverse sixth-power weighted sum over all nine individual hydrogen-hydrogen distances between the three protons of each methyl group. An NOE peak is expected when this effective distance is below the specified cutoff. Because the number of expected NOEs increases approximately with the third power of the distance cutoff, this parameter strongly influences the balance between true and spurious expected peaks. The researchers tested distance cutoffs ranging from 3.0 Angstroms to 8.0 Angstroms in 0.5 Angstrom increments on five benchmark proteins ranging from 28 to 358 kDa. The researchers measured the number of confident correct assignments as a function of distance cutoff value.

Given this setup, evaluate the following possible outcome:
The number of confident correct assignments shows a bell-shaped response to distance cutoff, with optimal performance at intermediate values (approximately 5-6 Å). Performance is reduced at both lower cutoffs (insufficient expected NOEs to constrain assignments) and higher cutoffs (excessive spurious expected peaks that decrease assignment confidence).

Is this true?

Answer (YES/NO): YES